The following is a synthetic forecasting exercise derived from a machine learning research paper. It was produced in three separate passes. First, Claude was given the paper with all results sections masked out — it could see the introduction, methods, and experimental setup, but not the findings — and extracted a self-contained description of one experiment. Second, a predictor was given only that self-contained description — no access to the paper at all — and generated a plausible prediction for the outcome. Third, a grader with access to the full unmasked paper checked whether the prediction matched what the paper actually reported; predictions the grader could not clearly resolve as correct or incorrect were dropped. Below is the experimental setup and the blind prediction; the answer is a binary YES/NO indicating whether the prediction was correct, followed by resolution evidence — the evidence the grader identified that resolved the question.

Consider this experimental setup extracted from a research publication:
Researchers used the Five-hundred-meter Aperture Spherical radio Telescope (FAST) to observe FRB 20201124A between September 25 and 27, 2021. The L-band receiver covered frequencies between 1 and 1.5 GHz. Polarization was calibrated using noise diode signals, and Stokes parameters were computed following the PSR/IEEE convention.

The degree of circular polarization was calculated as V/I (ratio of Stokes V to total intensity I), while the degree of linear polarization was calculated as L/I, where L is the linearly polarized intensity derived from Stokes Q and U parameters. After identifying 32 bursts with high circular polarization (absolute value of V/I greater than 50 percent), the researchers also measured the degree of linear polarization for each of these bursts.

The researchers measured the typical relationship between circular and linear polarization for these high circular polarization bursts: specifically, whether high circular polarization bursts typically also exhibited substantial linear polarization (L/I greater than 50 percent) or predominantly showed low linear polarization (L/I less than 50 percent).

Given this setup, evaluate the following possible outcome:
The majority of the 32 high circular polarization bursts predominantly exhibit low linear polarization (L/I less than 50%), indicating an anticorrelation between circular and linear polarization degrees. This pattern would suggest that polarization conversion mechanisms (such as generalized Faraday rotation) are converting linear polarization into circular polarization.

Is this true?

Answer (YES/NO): NO